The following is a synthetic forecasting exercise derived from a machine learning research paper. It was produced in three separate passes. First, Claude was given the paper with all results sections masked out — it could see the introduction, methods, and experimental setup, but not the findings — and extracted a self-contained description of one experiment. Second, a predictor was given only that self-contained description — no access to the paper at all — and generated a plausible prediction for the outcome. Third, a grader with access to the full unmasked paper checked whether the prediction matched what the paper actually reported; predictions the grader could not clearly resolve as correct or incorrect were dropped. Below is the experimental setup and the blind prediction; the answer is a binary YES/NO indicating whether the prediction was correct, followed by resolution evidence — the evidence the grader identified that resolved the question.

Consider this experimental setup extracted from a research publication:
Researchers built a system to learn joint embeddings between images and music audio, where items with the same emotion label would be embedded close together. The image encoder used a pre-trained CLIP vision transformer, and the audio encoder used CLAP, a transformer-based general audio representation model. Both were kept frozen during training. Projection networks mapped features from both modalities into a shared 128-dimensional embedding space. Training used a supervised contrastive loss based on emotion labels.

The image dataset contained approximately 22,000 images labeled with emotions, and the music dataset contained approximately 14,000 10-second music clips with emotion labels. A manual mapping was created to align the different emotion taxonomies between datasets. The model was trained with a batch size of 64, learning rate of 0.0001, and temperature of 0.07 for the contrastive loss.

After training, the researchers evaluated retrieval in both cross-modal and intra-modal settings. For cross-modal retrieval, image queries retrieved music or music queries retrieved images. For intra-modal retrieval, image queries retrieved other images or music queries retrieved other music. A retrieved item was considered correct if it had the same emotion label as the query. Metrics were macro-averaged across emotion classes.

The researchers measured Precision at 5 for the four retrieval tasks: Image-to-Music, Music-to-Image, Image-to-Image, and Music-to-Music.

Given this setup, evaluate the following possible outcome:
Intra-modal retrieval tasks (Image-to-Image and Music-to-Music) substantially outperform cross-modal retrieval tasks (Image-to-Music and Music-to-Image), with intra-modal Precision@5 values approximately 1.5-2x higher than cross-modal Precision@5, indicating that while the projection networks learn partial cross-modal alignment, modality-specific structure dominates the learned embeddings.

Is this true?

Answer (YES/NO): NO